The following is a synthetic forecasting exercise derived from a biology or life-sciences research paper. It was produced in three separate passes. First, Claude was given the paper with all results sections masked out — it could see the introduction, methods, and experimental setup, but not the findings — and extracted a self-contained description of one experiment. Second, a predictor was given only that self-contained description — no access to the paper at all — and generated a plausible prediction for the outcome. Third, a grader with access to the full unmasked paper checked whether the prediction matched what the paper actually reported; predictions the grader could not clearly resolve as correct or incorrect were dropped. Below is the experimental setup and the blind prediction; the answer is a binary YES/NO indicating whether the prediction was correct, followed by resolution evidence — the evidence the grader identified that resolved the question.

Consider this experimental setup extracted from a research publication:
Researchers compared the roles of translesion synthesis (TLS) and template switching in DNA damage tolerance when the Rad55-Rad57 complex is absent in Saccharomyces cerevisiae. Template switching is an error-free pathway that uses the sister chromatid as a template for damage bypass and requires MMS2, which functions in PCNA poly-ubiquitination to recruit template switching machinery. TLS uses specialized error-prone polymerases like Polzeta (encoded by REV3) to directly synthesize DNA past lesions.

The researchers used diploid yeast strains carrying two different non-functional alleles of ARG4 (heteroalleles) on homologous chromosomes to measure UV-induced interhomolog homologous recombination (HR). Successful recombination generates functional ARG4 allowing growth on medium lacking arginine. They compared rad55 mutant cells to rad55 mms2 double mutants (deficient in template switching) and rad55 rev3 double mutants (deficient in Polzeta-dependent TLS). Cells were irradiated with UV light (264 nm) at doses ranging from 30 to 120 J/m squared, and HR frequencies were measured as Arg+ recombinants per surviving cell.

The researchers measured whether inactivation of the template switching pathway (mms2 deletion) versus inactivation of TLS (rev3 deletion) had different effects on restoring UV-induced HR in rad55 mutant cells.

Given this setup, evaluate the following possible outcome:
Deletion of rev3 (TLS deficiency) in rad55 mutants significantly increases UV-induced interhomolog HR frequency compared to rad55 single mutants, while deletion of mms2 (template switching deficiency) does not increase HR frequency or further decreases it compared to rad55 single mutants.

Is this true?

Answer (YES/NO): YES